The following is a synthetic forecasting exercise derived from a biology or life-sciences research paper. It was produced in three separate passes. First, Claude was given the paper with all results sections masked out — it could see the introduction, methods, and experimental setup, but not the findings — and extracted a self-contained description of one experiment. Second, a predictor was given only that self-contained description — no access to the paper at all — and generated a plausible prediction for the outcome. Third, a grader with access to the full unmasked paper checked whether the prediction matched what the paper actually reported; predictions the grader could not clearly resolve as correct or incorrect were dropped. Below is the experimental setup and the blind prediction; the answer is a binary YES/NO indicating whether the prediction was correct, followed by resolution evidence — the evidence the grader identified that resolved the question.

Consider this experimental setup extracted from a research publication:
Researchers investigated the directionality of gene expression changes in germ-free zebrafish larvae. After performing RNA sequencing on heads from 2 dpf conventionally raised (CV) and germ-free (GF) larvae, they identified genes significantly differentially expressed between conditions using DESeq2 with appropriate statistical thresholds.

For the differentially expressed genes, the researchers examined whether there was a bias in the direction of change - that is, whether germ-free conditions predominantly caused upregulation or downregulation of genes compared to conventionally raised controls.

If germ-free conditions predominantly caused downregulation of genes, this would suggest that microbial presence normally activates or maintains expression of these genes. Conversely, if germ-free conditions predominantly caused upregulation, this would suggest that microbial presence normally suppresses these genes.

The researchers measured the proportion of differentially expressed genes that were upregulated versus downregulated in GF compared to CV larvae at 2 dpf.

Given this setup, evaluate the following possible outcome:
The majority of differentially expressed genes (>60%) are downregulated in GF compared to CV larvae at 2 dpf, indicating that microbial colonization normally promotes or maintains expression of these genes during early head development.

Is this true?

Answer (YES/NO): YES